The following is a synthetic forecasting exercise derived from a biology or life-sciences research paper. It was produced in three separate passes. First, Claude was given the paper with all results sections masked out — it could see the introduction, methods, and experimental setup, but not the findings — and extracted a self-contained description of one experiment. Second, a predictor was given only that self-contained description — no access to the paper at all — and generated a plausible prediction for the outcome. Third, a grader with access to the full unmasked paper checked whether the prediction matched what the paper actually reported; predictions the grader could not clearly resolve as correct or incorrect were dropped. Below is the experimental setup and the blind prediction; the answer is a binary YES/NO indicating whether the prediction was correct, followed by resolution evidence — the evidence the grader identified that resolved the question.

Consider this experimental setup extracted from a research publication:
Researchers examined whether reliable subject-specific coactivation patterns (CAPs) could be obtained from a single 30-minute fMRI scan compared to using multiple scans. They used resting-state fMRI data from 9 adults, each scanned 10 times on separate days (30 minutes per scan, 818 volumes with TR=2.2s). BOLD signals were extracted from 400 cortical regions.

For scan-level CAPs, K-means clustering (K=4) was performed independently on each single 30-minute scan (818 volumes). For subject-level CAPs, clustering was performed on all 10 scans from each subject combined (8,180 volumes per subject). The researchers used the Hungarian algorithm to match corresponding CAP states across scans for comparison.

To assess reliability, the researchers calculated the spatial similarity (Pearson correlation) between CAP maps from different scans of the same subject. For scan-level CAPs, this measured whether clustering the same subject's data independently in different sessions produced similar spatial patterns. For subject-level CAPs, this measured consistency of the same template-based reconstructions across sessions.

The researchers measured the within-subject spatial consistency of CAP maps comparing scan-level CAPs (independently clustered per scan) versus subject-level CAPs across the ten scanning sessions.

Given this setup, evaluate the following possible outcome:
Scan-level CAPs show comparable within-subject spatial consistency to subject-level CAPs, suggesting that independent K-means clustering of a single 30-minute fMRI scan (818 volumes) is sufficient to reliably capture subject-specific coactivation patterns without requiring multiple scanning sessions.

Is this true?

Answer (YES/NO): NO